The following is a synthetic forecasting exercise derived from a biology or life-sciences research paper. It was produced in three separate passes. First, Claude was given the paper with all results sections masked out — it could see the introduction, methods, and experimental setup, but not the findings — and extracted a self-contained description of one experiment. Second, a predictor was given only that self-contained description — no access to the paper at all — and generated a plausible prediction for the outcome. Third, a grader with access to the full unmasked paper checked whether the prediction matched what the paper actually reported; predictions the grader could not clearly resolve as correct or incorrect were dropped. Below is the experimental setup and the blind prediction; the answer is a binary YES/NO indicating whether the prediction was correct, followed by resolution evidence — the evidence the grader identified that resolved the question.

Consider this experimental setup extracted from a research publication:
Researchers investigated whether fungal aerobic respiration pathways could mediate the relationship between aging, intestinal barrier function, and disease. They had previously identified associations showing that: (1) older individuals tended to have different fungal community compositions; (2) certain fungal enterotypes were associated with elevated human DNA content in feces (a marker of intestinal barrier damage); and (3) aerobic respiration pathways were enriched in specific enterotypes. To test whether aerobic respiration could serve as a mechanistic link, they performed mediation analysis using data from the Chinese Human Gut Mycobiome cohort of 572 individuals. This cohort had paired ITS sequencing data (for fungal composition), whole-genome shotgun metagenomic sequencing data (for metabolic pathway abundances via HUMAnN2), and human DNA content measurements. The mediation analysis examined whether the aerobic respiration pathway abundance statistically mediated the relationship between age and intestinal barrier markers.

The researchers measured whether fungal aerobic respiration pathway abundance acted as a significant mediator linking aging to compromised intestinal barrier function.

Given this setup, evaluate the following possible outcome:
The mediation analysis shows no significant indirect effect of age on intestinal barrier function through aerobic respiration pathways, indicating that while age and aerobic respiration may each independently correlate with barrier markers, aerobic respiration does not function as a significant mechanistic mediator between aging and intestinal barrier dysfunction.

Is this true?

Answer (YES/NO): NO